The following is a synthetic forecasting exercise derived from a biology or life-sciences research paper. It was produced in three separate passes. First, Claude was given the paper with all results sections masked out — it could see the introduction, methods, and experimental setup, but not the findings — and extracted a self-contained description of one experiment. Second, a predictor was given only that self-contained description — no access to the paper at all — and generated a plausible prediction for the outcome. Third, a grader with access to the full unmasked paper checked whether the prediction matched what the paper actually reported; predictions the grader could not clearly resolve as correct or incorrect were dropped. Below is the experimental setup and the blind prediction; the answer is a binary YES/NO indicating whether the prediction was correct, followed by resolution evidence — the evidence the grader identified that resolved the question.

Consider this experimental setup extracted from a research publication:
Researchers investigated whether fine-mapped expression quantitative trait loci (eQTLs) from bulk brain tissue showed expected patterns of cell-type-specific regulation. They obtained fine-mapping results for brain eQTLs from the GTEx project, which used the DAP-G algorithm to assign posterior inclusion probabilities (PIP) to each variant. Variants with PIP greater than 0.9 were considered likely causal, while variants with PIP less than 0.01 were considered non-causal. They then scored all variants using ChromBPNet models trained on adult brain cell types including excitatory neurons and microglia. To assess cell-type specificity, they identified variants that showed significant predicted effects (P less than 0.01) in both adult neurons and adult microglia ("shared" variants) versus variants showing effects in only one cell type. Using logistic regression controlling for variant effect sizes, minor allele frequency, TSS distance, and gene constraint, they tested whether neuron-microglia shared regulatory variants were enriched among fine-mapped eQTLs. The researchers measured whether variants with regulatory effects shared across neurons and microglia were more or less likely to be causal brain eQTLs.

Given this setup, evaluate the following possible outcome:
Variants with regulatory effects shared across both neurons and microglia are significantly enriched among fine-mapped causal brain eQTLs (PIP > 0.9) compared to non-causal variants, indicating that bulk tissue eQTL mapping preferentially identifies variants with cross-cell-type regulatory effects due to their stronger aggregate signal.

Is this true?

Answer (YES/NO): YES